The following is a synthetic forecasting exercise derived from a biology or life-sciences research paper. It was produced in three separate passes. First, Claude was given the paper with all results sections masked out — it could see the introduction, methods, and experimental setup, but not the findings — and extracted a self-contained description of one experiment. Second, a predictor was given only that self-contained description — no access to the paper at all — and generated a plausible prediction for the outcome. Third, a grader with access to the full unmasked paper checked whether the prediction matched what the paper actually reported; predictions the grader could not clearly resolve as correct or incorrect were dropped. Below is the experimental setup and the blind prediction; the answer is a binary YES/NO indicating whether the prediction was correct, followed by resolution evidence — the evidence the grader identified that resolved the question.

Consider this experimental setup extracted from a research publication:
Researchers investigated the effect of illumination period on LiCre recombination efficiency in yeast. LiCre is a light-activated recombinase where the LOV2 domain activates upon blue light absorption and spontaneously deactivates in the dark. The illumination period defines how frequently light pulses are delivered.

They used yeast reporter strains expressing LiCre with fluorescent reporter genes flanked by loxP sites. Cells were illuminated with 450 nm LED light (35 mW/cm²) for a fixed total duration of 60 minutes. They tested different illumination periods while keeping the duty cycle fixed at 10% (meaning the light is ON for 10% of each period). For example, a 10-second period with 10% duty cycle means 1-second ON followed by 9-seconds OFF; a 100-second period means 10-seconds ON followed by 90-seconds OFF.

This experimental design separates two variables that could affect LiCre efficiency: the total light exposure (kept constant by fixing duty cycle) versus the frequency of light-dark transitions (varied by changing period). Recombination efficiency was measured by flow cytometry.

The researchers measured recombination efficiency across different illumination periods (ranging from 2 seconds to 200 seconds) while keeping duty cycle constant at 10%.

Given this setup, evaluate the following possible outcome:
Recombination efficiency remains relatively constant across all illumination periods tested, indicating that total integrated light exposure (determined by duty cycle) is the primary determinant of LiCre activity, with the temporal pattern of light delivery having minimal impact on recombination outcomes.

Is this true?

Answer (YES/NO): NO